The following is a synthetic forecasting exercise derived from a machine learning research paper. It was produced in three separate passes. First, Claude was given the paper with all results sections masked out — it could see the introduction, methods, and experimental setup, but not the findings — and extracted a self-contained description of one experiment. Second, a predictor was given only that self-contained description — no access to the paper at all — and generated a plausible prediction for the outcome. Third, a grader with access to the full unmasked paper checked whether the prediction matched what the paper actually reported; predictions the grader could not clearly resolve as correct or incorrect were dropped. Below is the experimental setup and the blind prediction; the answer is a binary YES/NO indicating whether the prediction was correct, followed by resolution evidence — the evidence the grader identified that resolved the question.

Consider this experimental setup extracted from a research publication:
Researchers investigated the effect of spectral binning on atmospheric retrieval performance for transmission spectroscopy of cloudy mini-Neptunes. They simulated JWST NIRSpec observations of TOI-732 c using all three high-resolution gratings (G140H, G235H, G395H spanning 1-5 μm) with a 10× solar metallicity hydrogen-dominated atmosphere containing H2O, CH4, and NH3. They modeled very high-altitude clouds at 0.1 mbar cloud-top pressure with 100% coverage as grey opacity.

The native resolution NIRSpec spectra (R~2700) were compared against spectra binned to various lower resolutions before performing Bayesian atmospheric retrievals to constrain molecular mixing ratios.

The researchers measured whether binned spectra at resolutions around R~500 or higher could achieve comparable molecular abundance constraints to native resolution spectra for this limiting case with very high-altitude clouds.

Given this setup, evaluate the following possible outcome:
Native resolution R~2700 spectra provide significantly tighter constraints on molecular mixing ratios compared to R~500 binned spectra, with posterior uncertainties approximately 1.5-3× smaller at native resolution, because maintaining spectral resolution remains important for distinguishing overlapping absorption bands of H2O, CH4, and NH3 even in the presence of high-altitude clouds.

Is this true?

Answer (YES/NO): NO